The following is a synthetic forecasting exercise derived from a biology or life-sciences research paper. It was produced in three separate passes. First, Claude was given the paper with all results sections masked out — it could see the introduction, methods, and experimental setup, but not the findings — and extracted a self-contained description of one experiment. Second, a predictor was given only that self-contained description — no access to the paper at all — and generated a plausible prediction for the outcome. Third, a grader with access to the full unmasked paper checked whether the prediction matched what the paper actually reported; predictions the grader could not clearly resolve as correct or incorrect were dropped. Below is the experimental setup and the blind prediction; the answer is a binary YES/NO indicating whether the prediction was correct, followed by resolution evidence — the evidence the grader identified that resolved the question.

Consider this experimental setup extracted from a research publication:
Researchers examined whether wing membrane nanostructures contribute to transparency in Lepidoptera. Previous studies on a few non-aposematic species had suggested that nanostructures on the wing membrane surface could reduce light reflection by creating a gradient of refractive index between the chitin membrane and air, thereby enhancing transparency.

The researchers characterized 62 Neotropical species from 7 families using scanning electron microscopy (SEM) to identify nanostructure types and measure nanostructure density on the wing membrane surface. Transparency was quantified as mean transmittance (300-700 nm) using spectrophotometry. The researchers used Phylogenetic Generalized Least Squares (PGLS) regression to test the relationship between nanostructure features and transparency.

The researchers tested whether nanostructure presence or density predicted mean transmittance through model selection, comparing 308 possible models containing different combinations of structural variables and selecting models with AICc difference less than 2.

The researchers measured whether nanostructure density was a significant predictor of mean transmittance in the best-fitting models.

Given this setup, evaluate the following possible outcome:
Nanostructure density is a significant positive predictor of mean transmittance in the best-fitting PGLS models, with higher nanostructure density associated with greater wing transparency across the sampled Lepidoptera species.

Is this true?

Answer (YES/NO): YES